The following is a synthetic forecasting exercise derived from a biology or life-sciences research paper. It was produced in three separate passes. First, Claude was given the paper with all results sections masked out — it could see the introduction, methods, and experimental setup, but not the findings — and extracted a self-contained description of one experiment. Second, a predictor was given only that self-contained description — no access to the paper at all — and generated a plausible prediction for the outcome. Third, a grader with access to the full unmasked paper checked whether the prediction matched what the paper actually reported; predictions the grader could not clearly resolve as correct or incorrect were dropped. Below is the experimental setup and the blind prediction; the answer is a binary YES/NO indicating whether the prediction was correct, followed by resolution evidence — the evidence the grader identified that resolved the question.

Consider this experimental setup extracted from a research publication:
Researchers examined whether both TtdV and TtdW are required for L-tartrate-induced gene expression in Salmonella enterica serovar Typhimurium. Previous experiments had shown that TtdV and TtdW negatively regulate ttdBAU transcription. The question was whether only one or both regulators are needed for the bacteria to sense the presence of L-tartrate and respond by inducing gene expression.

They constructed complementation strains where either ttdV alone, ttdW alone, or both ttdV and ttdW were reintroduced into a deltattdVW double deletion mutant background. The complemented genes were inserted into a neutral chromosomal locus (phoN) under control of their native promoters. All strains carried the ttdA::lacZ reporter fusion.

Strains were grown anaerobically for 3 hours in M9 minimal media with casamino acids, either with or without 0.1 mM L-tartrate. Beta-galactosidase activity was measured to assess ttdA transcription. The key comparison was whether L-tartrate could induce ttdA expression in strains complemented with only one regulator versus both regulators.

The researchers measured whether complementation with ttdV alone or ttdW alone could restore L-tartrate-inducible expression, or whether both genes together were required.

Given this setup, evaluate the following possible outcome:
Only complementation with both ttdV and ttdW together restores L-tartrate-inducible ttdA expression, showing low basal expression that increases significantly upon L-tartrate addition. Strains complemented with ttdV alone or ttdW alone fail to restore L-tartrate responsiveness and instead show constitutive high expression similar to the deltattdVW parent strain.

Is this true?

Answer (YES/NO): YES